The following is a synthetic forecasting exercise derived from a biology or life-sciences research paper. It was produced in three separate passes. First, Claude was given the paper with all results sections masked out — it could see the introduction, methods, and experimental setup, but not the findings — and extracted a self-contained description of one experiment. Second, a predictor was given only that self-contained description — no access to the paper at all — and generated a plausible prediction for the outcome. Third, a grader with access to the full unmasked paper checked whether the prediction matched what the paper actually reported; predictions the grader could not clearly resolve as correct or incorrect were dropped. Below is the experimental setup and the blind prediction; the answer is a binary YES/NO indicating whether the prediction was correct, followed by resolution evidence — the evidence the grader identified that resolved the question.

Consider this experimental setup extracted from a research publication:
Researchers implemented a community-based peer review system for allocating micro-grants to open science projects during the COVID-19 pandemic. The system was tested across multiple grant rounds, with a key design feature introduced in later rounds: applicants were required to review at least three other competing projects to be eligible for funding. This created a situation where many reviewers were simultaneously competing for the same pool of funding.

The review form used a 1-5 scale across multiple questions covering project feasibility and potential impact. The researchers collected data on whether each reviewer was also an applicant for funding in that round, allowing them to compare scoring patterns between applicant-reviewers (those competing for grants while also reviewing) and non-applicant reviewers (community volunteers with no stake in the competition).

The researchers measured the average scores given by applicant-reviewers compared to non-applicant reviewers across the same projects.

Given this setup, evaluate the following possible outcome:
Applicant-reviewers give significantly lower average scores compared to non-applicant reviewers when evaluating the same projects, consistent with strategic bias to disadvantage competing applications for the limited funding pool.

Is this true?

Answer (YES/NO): YES